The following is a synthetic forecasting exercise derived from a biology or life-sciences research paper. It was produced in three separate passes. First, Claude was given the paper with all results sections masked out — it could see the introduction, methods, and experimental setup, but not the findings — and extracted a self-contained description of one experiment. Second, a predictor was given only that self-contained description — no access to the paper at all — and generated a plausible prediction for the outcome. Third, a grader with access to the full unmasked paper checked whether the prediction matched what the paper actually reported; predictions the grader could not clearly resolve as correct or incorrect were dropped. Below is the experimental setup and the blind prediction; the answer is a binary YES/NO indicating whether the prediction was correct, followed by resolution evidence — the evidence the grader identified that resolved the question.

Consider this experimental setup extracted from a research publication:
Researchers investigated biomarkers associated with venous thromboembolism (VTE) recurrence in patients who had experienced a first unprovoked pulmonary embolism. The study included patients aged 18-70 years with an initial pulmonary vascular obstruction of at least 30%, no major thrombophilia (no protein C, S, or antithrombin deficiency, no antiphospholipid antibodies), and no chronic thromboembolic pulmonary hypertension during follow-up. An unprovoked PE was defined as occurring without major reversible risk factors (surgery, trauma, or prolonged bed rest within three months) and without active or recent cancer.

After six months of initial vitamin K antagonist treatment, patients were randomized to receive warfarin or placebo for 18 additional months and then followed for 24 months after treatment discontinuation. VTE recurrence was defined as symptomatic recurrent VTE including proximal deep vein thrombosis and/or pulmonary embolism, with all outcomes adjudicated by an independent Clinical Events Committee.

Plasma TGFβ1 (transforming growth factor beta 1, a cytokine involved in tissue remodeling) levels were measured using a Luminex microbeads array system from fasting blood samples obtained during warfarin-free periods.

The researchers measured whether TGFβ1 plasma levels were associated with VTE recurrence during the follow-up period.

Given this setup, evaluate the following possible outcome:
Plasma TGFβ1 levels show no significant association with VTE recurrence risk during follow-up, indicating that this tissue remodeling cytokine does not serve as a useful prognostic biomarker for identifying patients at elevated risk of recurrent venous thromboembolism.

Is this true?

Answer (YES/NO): YES